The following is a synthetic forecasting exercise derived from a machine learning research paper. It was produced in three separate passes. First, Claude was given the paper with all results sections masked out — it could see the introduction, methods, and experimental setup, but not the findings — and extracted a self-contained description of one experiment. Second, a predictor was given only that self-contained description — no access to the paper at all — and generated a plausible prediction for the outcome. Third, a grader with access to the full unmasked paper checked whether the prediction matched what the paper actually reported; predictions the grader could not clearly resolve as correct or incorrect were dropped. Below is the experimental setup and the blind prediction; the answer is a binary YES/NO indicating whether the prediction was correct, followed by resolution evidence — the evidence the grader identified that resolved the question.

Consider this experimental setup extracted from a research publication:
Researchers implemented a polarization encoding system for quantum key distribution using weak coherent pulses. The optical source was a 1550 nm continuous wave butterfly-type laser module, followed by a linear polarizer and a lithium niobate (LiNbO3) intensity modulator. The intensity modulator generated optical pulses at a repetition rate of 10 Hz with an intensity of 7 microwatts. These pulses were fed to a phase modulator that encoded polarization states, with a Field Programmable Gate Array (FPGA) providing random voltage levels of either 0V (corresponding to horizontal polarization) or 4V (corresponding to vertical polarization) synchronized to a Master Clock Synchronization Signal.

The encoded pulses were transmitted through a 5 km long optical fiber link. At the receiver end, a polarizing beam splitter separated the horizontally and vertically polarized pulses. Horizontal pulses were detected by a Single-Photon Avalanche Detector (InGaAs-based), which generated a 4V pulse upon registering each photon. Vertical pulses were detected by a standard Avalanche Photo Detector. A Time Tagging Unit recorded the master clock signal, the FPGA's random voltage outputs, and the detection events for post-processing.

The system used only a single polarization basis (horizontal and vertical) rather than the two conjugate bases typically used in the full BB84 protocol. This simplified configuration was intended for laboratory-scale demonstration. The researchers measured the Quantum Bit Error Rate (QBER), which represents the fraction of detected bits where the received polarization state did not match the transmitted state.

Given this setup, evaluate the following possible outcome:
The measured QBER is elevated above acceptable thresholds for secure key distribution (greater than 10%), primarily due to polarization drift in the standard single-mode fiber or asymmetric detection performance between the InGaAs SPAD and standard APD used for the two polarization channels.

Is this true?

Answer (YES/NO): NO